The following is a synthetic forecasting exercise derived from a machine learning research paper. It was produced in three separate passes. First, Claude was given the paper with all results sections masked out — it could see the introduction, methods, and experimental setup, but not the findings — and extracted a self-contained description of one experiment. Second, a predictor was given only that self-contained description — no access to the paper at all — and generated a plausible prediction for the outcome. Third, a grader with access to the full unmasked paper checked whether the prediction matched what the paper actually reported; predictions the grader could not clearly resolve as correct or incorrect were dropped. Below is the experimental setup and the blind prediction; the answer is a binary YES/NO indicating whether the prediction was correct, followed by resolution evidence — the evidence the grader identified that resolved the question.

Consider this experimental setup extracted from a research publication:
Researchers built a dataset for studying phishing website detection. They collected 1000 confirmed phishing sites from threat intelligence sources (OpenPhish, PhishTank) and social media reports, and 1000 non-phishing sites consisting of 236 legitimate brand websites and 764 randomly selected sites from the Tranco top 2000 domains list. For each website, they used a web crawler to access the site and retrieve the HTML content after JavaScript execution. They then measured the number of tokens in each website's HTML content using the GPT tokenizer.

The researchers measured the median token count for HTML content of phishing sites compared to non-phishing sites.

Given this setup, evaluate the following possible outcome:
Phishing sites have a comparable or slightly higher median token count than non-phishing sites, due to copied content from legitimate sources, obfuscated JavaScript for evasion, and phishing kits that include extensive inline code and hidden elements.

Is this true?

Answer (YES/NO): NO